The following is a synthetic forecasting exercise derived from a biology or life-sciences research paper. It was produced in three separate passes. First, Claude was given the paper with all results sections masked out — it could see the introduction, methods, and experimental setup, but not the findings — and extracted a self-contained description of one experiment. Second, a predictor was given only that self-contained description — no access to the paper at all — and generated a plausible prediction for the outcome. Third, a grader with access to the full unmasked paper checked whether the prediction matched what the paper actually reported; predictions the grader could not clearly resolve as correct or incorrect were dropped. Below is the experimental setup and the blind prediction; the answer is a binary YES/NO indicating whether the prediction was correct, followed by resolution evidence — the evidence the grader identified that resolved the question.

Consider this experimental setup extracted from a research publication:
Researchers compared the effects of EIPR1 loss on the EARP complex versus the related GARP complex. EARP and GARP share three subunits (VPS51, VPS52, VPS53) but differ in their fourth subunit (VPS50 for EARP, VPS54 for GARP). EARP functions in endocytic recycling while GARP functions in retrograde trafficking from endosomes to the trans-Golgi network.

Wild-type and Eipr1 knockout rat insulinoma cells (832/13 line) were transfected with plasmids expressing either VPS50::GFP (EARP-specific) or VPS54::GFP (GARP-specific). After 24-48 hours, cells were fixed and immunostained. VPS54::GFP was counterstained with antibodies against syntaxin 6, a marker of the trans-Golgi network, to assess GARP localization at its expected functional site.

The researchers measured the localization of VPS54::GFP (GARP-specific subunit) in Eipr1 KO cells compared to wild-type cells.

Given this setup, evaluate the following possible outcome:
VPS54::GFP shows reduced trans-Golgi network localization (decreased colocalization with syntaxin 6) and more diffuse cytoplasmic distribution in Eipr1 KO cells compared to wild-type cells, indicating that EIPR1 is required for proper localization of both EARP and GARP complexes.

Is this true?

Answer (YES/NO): NO